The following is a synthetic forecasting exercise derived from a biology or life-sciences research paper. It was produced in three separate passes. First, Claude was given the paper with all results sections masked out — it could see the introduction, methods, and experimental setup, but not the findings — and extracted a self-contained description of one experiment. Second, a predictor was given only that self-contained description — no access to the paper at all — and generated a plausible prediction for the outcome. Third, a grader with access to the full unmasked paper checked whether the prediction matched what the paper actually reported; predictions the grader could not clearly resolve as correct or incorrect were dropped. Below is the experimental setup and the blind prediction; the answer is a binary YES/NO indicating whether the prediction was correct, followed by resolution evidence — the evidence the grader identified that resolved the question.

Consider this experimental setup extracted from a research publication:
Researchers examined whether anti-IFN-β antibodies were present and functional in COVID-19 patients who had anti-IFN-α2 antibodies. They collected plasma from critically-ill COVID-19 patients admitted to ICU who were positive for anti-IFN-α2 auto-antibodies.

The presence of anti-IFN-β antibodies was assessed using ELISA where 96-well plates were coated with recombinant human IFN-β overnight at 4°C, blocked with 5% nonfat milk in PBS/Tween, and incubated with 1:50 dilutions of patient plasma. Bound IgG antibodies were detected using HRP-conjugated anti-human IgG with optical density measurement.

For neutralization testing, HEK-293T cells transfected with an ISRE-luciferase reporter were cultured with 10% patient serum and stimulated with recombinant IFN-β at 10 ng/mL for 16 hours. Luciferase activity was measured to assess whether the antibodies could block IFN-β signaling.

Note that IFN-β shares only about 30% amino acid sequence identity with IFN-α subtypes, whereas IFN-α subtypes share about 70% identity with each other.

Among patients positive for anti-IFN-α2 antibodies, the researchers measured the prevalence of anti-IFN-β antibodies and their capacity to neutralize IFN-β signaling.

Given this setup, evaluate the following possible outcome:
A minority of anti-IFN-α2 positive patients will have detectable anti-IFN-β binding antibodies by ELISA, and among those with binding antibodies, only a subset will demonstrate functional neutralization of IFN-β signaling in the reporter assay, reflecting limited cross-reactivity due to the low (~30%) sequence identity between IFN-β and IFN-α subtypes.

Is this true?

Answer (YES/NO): YES